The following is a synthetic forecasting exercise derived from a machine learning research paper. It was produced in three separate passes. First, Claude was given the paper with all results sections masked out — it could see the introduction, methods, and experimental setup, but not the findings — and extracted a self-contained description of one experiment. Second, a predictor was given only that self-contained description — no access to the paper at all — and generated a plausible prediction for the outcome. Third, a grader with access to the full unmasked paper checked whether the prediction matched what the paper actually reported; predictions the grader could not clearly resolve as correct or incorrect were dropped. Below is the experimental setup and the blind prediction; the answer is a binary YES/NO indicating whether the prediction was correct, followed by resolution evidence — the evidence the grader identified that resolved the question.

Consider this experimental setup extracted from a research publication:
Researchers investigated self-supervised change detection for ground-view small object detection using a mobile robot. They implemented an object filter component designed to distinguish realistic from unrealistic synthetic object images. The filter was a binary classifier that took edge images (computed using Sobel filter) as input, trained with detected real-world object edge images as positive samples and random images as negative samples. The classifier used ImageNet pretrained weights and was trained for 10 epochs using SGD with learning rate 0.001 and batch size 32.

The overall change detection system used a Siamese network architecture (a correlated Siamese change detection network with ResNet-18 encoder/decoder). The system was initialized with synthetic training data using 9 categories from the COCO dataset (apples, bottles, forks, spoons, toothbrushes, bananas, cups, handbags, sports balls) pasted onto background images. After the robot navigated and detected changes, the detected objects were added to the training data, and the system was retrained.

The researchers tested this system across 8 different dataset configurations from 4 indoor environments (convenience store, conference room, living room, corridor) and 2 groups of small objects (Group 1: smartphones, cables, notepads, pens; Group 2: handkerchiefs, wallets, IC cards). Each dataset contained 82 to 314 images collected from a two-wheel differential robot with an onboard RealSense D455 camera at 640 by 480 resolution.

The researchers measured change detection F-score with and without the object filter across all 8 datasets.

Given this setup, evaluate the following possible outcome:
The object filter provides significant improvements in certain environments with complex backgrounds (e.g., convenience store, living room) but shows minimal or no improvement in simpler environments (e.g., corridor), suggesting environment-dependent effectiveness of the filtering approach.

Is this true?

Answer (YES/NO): NO